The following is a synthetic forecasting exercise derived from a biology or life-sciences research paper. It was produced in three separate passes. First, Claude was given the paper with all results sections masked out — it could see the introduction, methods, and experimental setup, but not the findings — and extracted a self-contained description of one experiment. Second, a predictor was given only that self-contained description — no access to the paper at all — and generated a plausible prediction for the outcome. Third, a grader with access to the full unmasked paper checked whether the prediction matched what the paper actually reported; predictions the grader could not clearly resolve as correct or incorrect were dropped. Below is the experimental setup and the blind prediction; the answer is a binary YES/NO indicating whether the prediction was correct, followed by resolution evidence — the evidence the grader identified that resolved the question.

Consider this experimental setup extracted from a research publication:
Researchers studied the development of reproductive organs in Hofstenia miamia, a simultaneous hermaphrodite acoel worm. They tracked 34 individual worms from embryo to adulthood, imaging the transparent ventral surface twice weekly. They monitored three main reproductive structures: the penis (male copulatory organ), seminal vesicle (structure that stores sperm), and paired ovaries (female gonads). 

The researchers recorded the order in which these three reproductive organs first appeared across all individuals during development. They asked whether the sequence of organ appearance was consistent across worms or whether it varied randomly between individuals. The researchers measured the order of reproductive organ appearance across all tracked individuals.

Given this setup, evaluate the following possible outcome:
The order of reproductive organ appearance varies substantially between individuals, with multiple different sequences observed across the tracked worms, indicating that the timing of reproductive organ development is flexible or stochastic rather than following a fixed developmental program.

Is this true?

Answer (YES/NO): NO